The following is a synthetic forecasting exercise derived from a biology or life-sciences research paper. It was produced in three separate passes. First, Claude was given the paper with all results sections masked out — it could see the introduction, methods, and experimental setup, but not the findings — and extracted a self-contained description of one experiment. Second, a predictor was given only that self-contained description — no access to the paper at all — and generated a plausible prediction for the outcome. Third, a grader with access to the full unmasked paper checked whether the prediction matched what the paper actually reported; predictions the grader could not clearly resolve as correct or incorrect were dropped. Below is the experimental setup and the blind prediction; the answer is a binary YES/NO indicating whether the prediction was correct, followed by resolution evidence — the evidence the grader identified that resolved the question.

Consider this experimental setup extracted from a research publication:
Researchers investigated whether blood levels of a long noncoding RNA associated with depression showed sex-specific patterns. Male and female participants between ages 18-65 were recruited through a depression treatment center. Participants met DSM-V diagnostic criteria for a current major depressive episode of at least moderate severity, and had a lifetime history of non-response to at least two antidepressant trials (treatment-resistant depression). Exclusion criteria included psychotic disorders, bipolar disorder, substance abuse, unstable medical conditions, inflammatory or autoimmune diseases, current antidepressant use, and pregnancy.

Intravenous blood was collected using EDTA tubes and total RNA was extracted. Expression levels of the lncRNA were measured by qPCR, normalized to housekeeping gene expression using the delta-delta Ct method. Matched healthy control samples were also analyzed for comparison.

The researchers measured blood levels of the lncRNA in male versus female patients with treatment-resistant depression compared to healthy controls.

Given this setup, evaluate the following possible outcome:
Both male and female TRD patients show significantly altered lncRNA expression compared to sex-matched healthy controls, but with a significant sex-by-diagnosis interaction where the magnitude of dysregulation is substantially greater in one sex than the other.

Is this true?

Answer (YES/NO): NO